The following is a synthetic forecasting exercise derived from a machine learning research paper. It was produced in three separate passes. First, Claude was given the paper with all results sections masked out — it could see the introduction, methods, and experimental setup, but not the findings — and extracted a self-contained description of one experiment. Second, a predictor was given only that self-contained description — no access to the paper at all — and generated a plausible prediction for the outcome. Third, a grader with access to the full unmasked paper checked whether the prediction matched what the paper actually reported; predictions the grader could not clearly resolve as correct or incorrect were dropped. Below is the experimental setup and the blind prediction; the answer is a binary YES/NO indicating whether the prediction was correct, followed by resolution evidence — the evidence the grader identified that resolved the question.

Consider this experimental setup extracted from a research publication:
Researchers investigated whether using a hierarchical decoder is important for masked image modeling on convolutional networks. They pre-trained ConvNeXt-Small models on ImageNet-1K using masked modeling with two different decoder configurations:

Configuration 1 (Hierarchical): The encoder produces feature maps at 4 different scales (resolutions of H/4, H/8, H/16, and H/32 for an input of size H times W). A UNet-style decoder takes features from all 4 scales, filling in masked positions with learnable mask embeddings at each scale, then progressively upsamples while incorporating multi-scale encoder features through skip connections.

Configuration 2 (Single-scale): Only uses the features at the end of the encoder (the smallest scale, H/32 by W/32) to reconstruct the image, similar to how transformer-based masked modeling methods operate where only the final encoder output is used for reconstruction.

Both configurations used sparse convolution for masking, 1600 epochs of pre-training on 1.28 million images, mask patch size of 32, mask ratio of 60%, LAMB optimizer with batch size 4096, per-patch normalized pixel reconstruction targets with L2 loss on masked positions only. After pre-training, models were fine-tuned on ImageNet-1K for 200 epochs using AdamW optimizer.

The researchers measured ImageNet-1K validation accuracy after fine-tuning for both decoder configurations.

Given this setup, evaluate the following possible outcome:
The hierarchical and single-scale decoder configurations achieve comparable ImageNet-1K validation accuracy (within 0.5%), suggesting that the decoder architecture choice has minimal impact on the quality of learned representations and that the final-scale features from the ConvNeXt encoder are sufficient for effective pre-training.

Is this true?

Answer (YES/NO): NO